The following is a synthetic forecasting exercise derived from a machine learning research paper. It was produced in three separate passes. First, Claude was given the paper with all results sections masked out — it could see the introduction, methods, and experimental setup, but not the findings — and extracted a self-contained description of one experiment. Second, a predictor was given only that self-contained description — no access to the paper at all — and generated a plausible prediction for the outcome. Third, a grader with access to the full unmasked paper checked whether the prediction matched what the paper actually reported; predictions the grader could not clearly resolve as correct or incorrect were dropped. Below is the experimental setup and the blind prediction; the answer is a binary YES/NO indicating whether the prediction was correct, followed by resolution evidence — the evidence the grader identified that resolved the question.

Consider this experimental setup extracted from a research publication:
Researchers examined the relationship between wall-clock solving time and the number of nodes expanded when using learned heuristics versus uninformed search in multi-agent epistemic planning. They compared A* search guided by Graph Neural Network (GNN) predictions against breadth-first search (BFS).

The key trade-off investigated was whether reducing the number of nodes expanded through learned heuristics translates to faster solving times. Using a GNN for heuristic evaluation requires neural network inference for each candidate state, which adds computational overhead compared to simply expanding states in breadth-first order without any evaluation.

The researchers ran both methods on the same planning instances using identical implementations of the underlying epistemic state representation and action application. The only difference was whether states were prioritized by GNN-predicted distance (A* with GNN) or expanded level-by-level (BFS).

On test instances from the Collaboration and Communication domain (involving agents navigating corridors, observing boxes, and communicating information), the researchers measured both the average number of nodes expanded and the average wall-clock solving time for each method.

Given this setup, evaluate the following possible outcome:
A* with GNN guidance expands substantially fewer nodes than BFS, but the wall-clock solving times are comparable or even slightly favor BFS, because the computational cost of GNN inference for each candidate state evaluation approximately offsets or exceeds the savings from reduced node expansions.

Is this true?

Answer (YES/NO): NO